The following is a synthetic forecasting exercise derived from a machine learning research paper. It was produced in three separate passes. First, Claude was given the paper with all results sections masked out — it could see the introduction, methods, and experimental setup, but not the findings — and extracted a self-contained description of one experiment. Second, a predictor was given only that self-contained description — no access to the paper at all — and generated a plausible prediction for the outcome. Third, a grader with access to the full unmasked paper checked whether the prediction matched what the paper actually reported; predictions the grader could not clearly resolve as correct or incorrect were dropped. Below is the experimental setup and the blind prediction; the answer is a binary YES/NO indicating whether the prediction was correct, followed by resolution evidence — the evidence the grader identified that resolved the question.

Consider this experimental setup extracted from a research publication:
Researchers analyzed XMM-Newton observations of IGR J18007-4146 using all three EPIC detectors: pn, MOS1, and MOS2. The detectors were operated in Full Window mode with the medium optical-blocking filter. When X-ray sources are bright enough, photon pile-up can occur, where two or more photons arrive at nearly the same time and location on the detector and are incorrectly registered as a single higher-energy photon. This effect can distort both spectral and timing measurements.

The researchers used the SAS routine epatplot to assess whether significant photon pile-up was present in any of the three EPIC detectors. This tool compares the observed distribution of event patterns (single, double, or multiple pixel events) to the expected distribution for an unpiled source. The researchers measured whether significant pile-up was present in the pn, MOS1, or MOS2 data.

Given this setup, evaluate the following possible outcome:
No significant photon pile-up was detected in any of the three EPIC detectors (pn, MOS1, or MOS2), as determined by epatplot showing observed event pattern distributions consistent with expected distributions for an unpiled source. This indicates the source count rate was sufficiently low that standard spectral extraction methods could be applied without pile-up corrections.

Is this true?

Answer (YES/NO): YES